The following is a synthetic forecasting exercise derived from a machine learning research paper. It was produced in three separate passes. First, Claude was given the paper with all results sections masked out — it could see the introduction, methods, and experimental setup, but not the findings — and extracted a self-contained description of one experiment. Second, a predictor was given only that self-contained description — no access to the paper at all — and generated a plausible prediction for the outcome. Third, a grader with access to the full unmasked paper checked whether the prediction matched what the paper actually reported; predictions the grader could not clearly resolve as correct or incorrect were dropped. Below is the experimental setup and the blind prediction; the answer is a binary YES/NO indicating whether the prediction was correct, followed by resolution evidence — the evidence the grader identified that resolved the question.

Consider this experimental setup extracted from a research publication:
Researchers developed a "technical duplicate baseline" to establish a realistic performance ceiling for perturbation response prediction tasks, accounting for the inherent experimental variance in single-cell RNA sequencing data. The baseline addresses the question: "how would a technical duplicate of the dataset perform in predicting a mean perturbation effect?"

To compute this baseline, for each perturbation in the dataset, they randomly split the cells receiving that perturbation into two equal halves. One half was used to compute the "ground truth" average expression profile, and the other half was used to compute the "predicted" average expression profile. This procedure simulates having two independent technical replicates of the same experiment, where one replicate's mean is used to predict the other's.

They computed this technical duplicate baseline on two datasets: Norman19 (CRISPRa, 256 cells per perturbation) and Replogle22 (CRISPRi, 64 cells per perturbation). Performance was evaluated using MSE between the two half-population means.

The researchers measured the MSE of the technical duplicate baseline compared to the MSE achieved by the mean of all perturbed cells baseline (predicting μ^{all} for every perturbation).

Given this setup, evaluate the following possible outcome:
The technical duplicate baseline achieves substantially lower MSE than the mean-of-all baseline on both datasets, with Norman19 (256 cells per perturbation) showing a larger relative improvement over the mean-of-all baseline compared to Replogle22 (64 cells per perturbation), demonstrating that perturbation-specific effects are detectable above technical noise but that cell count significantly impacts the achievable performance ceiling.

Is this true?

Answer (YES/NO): NO